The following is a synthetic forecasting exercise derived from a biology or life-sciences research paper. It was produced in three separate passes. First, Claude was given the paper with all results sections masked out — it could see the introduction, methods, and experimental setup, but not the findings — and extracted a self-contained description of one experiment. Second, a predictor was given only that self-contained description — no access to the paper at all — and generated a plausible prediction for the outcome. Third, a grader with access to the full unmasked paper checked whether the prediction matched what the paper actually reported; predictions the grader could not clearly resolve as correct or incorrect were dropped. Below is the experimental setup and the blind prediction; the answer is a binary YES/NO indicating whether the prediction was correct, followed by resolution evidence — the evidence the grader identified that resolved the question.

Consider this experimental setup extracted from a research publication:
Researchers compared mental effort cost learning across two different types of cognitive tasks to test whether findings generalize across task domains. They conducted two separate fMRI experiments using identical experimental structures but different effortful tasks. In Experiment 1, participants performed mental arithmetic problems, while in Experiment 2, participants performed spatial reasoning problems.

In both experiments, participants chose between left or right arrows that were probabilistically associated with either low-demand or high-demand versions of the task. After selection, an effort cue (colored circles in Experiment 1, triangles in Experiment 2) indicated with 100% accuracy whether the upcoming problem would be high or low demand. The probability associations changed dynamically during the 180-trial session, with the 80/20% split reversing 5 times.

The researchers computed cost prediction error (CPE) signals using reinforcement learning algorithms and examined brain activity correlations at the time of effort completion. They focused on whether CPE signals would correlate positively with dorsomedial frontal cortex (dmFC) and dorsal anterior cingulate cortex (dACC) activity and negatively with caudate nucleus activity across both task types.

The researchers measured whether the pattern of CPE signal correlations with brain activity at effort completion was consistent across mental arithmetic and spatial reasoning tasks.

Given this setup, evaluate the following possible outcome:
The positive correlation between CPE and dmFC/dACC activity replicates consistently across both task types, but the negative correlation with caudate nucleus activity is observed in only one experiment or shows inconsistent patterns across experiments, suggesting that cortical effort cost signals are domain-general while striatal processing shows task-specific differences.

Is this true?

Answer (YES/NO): NO